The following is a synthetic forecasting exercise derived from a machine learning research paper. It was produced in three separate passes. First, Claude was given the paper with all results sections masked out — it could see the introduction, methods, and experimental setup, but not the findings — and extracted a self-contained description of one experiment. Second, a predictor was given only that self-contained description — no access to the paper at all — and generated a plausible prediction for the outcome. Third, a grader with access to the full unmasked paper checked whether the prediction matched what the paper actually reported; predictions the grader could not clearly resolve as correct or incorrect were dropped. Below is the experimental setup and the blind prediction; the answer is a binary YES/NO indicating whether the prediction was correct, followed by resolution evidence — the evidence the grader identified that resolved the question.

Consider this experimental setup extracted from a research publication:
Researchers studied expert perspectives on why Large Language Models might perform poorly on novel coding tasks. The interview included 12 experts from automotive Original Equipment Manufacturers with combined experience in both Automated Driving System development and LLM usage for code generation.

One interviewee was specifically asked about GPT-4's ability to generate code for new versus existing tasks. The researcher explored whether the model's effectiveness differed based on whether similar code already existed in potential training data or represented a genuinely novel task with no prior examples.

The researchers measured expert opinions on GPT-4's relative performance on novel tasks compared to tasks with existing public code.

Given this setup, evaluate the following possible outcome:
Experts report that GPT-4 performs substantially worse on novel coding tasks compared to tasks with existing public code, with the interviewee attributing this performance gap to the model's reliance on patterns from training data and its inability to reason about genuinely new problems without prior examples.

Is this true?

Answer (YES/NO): NO